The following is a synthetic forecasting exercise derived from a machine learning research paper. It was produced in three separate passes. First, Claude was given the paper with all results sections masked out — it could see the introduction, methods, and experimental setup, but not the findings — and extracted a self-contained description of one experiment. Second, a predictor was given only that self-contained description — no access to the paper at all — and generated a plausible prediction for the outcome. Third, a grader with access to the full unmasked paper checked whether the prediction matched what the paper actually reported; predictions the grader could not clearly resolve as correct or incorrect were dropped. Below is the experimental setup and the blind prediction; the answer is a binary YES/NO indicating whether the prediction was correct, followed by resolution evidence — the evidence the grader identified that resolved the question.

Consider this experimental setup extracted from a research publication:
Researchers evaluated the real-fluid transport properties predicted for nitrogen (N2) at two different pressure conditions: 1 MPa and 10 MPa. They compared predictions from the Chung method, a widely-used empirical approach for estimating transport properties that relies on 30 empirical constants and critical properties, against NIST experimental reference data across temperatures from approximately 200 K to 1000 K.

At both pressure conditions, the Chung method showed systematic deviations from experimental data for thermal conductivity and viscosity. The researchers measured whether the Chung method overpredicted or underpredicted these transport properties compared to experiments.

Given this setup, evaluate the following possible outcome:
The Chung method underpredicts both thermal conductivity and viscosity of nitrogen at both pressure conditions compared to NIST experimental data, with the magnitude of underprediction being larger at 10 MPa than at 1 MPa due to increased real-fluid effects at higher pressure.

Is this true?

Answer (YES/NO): NO